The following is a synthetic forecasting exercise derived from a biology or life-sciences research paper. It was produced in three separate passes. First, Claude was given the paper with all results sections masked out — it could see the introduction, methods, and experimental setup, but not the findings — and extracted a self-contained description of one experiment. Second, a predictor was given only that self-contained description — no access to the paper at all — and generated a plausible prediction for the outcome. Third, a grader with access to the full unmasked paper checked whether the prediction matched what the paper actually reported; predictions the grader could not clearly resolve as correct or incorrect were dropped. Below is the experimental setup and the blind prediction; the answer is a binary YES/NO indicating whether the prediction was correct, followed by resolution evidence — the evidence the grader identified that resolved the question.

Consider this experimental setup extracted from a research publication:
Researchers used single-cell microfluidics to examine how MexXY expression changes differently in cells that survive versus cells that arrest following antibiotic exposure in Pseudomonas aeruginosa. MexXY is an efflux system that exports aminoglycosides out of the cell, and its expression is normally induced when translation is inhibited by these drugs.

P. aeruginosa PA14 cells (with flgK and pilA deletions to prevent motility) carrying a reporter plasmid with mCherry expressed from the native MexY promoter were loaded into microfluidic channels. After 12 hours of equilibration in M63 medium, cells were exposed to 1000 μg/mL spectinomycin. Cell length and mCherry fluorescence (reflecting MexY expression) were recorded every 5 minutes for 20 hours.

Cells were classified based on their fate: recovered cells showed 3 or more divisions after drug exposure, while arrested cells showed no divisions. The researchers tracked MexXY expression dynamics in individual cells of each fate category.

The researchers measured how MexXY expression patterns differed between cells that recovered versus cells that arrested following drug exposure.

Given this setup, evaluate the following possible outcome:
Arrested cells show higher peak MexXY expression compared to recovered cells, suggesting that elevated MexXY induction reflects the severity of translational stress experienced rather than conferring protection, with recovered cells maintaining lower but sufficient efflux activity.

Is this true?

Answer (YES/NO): NO